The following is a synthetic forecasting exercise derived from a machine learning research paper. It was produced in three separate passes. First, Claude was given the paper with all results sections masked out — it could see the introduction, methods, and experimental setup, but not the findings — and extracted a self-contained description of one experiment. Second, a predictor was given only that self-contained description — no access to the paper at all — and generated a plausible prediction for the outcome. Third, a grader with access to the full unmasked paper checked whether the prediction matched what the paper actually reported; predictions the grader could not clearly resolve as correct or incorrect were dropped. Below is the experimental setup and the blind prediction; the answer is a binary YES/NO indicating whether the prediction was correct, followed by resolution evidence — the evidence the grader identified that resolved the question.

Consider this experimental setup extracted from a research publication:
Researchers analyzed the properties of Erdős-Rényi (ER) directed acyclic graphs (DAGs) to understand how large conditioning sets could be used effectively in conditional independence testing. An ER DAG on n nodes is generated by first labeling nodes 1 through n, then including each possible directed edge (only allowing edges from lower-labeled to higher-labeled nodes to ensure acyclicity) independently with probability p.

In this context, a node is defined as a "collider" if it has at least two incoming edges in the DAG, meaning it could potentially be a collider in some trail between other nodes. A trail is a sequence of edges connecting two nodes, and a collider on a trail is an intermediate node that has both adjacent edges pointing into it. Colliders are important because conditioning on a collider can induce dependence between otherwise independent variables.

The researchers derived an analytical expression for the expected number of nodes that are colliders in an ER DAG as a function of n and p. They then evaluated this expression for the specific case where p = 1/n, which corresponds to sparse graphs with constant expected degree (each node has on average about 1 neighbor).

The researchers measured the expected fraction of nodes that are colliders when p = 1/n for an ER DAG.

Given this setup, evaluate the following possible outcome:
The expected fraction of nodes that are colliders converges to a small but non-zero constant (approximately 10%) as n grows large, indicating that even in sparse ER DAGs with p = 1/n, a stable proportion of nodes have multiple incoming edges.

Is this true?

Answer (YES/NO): YES